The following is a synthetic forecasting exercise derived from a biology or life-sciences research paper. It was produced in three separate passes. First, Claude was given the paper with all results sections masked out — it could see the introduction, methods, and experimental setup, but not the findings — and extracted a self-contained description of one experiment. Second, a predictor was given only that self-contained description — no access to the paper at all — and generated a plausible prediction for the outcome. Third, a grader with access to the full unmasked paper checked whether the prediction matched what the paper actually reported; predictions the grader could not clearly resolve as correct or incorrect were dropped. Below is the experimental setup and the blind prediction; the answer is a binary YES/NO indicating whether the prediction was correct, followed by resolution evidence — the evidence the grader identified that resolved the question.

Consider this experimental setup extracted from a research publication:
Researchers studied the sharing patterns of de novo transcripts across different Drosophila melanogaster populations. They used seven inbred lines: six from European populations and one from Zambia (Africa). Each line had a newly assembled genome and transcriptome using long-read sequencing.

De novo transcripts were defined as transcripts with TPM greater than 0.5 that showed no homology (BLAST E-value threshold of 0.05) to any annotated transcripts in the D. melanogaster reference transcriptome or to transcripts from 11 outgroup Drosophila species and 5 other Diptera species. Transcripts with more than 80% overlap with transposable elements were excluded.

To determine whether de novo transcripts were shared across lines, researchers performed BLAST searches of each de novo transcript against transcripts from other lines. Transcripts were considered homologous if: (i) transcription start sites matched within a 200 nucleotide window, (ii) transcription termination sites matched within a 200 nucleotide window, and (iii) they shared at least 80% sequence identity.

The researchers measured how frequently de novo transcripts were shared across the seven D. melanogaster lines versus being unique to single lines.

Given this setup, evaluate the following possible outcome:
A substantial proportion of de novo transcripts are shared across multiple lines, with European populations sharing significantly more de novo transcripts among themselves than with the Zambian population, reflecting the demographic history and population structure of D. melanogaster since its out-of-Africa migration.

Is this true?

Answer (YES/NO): NO